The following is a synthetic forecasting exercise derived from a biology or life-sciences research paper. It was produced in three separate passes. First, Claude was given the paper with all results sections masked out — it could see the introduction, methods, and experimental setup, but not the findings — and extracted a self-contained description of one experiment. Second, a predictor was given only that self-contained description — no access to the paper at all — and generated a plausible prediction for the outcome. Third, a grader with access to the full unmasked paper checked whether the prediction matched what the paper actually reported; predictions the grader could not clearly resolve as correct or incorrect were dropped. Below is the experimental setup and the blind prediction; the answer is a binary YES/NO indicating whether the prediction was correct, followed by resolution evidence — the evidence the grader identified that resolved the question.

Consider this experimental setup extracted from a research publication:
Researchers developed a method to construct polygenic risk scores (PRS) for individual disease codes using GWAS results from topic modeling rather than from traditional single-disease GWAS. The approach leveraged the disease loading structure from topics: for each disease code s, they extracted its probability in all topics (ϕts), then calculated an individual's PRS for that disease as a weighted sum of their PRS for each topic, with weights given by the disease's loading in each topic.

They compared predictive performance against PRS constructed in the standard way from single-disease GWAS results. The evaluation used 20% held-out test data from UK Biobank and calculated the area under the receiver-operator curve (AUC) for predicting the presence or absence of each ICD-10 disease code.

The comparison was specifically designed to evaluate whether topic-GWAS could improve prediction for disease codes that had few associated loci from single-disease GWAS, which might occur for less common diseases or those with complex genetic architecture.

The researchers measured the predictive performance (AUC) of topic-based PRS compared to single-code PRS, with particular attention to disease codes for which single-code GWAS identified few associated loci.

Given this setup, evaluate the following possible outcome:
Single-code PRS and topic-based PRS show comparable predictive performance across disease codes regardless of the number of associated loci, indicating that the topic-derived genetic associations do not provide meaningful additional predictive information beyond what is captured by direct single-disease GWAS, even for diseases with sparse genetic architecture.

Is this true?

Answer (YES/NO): NO